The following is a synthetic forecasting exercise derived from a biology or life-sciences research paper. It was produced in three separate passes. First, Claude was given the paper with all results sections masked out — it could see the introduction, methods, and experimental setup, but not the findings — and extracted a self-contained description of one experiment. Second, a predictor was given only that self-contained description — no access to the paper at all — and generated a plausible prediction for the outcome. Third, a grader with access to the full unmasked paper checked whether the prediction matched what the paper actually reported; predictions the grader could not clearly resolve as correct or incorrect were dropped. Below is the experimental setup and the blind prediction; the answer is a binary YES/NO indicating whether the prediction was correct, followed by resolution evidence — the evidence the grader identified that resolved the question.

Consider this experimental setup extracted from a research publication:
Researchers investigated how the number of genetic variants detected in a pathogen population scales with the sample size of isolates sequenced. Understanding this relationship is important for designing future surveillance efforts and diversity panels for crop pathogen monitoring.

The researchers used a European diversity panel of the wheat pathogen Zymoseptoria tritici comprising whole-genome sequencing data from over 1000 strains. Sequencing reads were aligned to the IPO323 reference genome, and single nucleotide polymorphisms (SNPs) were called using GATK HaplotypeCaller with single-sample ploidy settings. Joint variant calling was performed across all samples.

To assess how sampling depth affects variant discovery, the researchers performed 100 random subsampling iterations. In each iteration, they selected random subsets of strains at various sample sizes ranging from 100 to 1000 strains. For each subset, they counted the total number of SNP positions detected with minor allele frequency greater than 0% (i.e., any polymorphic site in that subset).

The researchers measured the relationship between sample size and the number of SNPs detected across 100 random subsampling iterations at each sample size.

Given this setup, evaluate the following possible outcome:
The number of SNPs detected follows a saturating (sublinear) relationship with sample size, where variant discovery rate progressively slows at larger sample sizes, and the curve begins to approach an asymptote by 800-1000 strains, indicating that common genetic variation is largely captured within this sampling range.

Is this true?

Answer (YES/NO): NO